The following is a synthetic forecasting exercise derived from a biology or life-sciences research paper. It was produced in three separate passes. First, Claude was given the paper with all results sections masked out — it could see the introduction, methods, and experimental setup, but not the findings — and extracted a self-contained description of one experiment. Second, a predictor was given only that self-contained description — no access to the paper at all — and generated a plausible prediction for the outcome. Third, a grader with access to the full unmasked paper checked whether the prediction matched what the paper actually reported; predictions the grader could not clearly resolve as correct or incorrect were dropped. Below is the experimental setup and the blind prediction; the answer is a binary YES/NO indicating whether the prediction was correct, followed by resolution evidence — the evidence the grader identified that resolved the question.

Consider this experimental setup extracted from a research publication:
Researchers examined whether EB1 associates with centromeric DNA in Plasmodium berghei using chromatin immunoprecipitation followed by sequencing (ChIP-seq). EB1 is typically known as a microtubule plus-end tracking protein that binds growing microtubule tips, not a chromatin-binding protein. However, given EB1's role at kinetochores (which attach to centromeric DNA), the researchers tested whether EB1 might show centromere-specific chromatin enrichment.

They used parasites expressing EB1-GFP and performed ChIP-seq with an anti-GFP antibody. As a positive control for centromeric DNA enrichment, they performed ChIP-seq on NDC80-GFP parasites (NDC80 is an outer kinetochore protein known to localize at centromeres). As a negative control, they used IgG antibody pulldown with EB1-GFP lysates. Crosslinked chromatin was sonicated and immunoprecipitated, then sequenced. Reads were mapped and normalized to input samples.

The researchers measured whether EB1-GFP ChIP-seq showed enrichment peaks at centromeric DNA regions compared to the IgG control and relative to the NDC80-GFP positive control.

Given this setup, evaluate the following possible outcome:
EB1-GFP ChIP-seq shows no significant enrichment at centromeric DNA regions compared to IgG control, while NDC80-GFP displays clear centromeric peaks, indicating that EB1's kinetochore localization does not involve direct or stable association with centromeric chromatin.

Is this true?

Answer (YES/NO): NO